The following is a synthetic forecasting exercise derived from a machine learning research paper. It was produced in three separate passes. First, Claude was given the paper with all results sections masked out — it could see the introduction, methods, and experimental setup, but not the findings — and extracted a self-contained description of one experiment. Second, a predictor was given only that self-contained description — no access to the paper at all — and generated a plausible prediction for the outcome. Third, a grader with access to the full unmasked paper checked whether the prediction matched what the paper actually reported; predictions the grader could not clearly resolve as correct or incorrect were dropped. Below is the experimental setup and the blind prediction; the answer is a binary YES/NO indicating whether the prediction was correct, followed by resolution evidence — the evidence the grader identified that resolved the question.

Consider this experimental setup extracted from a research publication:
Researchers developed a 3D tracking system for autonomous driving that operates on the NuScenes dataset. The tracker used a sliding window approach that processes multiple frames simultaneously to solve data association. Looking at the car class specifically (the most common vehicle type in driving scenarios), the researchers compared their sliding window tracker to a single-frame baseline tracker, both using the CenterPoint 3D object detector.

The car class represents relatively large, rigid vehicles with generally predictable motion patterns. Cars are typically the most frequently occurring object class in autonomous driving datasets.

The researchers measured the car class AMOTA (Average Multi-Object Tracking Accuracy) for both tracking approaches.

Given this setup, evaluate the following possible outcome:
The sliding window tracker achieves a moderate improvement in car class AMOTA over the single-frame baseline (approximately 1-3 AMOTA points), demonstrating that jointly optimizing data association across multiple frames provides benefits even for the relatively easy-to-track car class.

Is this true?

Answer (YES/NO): NO